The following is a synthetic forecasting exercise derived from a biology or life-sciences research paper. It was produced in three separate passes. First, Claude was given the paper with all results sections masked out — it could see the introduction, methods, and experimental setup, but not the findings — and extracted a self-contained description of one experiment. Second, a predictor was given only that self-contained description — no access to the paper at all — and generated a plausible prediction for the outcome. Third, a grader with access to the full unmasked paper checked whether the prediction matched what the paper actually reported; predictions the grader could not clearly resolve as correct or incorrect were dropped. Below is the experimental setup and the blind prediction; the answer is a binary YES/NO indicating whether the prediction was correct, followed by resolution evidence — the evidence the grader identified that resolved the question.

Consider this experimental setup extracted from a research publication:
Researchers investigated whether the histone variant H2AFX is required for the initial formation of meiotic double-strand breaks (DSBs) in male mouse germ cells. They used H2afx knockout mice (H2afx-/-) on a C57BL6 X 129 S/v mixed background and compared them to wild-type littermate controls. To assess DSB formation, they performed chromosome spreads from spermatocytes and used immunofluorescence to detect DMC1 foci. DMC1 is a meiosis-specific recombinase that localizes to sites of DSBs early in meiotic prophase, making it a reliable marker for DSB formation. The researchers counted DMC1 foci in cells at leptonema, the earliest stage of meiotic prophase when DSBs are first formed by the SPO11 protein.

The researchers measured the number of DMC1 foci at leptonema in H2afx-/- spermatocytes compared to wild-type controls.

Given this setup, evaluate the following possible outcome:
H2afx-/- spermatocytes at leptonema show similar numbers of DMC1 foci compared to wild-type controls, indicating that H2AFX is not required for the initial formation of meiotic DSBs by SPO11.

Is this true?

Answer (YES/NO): YES